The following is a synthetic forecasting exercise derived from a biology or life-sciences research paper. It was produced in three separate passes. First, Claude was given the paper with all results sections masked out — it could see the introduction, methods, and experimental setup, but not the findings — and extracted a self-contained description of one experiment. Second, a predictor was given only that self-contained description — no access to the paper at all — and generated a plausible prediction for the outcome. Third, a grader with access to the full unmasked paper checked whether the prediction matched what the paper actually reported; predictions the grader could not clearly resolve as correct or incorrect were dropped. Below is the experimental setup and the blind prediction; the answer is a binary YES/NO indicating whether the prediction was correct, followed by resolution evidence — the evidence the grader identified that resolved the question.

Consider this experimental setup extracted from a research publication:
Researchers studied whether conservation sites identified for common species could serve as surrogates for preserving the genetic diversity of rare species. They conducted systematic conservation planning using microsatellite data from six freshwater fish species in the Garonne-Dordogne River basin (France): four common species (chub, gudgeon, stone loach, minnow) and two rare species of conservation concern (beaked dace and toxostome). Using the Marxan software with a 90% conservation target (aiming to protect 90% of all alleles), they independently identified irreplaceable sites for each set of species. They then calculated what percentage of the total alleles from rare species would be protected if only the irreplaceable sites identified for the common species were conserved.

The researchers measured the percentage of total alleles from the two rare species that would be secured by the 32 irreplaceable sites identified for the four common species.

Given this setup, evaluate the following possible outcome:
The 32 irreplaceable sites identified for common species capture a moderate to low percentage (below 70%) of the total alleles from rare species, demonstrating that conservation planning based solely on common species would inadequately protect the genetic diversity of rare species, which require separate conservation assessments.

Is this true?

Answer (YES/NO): NO